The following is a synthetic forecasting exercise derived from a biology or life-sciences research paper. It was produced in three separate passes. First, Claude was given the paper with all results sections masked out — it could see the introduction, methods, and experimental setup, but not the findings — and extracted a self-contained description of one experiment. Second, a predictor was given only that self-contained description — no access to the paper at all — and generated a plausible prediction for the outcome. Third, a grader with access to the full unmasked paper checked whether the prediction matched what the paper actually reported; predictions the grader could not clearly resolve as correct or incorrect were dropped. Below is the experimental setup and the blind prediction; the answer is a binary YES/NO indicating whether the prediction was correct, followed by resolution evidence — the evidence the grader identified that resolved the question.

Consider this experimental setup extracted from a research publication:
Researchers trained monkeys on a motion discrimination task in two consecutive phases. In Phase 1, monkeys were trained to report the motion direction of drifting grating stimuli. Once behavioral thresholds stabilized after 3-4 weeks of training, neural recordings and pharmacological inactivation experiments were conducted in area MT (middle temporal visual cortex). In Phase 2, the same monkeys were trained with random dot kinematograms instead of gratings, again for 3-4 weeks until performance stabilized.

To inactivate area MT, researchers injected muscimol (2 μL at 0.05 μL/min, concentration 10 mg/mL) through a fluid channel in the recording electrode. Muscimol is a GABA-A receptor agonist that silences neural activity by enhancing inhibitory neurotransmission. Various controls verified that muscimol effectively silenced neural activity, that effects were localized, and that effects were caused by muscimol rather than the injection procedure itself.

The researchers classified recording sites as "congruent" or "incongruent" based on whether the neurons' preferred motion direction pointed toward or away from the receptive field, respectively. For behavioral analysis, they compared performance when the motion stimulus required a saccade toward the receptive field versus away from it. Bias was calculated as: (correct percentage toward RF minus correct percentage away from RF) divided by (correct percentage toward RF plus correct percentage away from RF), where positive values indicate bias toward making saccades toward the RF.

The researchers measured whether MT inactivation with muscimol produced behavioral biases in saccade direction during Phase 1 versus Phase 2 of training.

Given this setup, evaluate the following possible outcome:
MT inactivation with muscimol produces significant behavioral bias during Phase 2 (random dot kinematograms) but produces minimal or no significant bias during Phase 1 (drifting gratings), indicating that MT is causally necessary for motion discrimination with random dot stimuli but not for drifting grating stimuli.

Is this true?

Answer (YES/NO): NO